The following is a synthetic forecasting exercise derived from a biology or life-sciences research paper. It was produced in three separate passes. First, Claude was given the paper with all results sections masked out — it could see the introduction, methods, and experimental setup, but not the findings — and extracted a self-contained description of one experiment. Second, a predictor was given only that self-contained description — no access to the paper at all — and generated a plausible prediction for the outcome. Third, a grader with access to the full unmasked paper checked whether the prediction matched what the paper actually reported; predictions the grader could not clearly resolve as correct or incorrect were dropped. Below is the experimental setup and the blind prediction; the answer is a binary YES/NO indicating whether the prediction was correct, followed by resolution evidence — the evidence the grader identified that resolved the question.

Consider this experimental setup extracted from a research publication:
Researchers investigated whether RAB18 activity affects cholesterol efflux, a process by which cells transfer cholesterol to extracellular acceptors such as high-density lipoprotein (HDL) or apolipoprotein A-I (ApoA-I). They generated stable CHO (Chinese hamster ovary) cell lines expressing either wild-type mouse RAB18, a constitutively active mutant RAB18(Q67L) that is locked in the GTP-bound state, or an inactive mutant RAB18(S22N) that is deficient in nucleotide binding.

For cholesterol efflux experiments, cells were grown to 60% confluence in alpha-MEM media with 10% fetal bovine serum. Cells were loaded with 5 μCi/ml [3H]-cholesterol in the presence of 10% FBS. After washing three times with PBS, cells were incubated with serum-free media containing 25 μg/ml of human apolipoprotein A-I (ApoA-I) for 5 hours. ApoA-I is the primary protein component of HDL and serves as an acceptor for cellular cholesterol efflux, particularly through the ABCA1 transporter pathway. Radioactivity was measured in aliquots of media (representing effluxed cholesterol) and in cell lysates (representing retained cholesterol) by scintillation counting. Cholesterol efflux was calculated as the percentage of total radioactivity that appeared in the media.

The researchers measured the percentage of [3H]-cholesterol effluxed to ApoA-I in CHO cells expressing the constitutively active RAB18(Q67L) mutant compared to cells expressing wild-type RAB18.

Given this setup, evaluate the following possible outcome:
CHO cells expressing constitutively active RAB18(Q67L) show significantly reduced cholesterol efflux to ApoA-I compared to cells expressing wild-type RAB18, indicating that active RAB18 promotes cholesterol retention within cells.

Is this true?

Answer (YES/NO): NO